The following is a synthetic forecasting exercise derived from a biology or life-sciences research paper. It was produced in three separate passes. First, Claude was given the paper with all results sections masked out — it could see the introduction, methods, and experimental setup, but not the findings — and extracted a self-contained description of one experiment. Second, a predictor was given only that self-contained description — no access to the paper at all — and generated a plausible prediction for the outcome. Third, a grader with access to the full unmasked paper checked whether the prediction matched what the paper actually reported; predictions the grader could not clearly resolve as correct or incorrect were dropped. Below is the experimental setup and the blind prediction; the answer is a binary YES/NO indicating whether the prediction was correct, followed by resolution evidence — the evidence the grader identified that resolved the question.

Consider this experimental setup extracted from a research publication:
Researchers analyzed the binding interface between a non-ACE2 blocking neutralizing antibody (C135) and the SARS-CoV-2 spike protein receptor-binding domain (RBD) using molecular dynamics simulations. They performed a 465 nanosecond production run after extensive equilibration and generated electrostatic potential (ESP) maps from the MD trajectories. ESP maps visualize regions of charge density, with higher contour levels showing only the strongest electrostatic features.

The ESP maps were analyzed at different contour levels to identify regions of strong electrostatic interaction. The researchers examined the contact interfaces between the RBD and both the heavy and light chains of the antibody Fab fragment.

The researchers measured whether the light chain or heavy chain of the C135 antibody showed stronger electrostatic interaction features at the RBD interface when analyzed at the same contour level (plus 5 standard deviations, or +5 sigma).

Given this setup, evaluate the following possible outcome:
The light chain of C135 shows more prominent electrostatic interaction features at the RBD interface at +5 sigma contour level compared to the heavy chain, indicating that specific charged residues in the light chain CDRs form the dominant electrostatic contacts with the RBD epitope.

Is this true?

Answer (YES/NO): YES